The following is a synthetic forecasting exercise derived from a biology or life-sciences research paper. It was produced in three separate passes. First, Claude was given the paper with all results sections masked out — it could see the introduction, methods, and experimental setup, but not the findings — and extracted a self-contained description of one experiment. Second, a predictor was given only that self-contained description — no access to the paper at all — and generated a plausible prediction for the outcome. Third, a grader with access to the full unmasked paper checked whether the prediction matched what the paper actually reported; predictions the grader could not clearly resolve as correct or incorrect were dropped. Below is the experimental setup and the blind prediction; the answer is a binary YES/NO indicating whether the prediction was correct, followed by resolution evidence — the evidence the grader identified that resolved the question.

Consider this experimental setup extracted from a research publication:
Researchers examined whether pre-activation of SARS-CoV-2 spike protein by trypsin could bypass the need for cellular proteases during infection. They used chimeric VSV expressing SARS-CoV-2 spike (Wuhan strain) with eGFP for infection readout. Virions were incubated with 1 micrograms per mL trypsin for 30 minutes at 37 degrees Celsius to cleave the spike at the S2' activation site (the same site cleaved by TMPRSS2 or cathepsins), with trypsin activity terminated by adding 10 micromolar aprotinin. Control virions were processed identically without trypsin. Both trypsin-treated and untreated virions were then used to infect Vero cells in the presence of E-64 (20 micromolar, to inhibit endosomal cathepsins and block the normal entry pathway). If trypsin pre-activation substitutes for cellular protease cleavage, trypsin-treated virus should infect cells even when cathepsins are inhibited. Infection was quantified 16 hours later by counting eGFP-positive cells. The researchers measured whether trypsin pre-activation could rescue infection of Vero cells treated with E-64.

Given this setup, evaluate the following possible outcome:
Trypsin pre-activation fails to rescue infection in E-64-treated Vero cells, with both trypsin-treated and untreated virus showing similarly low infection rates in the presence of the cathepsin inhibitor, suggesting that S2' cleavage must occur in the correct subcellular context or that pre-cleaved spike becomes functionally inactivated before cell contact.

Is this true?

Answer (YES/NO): NO